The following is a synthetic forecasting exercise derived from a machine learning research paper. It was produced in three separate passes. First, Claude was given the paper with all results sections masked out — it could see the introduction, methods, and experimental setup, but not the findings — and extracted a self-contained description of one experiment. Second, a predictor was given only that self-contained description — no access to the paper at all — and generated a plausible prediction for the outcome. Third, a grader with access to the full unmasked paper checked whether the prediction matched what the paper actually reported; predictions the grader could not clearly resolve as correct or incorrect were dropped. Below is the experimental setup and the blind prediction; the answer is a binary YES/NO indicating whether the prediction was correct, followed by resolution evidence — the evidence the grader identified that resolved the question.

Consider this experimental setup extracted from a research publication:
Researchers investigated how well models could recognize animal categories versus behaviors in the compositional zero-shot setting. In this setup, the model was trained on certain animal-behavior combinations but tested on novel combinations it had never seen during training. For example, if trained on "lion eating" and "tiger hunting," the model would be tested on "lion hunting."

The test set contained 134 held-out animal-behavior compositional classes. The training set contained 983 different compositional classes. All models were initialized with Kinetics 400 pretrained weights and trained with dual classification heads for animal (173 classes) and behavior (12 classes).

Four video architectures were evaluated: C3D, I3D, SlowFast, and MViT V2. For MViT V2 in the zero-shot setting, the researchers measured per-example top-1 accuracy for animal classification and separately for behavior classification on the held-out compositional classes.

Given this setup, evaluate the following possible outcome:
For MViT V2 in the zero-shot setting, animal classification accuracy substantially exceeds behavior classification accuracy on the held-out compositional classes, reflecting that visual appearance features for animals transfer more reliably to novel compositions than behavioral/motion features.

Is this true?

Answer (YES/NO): YES